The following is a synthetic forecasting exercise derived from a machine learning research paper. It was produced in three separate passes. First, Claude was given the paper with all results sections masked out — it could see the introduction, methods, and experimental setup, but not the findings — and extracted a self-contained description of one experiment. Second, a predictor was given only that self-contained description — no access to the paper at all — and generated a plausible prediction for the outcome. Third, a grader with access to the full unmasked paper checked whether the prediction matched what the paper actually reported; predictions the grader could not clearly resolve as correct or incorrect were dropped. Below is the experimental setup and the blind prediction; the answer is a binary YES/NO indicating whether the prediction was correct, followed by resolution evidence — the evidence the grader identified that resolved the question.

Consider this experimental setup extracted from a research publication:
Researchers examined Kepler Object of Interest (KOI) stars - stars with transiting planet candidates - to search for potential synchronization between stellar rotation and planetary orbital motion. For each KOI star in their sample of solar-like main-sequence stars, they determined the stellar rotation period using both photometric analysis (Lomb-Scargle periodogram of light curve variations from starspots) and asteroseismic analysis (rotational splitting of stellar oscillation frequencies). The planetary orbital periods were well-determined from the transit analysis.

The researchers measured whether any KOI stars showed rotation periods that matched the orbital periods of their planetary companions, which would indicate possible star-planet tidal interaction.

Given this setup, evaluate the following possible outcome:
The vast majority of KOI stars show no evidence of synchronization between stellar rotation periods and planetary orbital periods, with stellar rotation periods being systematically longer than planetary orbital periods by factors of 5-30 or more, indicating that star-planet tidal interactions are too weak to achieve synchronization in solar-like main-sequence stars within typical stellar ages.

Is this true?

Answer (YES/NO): NO